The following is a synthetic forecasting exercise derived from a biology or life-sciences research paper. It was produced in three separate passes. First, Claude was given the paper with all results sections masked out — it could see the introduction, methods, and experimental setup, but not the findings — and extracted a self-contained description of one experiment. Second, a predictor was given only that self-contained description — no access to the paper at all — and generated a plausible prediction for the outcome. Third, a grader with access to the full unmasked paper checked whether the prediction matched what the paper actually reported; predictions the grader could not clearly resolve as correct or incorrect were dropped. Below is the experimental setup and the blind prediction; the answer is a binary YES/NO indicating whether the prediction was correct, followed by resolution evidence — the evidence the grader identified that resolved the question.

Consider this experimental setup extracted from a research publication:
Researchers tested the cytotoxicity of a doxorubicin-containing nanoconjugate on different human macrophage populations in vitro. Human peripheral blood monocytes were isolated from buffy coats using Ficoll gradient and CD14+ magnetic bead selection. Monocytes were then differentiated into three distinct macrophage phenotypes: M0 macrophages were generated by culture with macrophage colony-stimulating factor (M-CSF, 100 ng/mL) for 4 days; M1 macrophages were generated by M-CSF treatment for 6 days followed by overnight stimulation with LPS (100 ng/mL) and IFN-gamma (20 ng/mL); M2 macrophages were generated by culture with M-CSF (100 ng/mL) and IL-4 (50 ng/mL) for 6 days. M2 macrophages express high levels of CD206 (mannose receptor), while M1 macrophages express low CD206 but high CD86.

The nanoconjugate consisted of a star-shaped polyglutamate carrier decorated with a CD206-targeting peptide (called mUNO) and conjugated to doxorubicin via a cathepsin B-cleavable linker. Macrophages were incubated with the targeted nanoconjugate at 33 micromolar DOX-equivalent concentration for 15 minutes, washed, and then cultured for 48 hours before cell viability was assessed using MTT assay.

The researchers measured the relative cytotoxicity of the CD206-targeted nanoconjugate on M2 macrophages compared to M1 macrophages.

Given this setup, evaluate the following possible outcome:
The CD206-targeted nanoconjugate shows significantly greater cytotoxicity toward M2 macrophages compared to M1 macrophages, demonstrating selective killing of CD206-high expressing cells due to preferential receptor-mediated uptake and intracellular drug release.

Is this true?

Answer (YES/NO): YES